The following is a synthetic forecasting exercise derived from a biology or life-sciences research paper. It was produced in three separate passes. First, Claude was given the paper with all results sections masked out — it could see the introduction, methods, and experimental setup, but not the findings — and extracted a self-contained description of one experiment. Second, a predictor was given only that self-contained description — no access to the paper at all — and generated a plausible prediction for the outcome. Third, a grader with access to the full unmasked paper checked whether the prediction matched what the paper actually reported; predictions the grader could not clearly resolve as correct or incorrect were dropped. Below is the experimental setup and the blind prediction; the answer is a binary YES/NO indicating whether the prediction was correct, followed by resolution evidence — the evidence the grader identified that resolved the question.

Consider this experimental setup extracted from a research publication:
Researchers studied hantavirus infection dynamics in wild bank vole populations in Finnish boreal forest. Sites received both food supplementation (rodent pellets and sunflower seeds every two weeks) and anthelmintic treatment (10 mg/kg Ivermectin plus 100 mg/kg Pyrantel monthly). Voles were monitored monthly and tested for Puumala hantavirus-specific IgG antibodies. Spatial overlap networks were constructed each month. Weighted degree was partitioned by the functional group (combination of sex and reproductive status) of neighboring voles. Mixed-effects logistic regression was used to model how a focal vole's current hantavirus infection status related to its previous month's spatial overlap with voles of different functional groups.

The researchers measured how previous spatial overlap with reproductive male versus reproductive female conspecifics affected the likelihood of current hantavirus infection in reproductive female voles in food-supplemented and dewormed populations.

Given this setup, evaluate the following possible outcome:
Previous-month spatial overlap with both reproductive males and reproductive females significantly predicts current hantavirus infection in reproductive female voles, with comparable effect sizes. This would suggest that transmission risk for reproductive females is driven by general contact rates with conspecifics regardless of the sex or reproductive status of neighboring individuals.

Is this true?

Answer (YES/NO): NO